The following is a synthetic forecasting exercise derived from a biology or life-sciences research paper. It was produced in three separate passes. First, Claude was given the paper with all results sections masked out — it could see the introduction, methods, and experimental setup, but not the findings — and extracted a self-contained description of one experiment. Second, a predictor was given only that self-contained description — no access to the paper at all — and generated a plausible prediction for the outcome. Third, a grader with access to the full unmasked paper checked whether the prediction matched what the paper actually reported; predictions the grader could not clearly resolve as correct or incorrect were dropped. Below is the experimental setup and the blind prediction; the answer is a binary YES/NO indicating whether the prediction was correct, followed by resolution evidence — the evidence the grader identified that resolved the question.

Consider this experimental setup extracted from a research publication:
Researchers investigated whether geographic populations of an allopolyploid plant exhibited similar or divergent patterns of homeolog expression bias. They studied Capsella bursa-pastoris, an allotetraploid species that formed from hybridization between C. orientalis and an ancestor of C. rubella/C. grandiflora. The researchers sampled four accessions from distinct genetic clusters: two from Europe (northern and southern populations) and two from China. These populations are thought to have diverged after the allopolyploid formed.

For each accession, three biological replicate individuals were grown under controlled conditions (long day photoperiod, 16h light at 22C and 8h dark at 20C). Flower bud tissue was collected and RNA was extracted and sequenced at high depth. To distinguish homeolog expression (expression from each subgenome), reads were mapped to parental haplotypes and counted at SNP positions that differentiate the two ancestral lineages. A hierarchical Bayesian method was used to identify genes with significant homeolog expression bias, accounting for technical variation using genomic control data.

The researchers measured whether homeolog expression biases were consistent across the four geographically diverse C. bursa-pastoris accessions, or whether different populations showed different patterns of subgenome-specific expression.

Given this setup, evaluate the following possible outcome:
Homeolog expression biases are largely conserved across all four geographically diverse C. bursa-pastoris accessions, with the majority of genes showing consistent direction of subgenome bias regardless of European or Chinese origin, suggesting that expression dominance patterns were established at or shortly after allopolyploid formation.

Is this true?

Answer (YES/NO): NO